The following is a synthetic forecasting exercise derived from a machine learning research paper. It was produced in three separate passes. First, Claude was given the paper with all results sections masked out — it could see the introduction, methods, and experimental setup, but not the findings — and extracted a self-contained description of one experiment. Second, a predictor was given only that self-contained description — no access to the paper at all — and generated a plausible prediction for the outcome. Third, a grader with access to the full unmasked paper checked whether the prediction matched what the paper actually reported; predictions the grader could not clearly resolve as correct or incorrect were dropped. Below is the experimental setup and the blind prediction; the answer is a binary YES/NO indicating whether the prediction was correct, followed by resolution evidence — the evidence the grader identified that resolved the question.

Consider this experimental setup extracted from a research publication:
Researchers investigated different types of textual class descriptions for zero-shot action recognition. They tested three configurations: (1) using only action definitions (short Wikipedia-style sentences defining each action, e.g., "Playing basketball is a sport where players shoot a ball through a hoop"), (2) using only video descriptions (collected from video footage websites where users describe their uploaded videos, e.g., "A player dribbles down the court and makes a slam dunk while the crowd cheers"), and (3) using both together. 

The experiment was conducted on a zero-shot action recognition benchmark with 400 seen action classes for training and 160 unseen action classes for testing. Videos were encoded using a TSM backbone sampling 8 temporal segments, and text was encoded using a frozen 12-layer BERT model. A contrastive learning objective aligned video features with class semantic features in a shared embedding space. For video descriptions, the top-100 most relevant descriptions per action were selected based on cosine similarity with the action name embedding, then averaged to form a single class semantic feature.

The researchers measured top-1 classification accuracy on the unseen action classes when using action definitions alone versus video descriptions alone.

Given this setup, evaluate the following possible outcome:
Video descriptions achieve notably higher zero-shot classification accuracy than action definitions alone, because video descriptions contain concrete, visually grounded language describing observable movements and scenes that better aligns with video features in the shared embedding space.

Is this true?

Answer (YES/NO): NO